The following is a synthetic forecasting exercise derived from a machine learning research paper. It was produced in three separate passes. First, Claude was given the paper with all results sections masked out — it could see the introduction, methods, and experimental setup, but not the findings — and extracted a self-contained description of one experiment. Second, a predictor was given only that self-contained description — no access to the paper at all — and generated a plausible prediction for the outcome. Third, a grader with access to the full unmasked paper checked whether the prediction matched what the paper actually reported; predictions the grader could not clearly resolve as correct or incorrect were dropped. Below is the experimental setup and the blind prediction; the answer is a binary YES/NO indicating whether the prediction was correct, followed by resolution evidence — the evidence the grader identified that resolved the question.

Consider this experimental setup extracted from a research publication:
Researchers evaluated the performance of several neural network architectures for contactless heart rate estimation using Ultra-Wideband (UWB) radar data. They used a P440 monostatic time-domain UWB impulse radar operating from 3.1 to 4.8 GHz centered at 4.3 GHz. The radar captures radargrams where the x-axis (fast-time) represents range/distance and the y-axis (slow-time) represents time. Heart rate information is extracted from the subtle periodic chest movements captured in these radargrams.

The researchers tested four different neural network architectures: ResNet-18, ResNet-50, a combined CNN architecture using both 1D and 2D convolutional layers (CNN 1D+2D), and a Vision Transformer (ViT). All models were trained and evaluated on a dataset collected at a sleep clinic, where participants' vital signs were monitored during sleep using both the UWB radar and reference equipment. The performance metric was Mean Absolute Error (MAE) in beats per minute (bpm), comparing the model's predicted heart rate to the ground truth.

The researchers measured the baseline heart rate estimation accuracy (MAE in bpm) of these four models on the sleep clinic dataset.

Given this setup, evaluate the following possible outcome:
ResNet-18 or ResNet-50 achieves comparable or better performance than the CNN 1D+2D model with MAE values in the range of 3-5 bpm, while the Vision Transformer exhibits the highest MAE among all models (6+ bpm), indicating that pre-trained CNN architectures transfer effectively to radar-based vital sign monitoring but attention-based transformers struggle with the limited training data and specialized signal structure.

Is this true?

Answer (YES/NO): NO